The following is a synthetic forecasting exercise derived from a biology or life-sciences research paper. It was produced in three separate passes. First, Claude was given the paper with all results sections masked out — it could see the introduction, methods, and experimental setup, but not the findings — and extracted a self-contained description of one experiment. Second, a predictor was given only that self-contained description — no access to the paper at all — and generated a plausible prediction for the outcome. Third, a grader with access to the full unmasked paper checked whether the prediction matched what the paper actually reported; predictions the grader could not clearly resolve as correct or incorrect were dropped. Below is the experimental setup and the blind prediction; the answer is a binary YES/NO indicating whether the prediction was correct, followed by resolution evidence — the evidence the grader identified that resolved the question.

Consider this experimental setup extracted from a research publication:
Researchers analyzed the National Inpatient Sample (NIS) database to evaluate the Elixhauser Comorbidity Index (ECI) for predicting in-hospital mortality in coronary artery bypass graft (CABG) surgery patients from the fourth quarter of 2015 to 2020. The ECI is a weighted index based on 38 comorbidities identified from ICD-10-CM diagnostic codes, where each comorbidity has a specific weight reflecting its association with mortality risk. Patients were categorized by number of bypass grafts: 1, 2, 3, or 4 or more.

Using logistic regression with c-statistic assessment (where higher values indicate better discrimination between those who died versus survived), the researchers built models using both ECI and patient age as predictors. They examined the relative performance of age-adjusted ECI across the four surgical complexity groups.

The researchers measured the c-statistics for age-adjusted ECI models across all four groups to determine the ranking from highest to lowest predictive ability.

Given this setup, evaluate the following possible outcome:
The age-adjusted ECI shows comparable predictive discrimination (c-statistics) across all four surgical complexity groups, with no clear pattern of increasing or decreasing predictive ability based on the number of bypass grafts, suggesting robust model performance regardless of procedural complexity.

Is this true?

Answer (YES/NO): NO